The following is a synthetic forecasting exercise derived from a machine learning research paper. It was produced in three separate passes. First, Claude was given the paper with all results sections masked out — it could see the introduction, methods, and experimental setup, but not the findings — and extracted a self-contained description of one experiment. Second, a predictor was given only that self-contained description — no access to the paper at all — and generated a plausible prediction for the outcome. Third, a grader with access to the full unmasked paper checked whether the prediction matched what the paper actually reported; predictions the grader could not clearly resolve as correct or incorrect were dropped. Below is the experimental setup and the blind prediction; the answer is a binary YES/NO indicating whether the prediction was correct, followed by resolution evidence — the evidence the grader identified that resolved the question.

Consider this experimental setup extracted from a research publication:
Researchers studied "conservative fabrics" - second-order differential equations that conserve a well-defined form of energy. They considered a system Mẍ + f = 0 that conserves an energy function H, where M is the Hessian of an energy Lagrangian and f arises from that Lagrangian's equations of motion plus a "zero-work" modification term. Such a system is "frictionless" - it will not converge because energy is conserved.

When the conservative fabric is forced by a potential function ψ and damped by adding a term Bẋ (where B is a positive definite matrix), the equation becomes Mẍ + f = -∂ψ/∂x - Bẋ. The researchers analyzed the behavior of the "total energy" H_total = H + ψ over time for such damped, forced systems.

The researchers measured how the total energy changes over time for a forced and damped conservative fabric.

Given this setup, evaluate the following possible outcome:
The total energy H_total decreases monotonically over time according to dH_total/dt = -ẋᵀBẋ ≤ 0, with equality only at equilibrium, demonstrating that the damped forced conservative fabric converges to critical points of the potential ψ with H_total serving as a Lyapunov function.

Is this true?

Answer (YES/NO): YES